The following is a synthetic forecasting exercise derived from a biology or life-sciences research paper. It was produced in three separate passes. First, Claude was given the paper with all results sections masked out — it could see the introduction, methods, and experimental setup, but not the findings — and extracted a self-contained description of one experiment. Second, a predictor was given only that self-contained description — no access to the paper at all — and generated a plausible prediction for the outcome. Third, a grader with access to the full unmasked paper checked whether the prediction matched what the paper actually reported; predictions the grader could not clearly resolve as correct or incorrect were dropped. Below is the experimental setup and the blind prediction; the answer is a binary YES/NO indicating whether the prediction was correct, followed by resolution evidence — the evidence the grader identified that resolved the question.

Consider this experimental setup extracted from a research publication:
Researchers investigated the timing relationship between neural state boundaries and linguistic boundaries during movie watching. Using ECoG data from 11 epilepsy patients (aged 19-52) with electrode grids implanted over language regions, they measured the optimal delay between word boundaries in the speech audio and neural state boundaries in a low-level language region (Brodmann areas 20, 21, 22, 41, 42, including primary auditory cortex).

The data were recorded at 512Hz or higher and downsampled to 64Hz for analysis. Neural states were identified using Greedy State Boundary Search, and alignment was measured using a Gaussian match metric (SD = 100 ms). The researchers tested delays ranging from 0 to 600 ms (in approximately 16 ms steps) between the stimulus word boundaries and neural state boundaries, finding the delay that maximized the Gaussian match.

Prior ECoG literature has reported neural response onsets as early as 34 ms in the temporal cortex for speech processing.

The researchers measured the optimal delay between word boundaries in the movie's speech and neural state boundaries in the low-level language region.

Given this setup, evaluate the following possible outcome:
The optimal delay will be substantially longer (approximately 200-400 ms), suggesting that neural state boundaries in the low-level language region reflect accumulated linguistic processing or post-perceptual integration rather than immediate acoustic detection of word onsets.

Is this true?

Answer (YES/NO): NO